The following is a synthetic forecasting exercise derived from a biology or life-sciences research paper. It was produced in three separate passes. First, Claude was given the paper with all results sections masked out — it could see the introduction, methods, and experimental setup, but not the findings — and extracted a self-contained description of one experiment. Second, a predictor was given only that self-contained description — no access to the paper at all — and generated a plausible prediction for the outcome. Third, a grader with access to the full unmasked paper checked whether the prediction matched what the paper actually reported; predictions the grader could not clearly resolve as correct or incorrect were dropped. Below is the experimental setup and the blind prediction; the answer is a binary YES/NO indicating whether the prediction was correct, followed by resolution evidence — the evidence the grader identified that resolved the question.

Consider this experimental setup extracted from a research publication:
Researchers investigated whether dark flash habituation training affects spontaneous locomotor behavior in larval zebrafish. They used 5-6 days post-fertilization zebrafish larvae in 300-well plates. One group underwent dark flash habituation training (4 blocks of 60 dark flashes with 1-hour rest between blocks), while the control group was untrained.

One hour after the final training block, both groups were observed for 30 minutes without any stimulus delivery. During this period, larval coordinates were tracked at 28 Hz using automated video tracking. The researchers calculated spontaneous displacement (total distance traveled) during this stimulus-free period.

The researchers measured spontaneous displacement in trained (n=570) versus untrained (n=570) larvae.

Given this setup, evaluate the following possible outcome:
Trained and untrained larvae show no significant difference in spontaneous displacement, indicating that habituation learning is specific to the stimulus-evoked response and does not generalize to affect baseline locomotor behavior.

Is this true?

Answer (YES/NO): NO